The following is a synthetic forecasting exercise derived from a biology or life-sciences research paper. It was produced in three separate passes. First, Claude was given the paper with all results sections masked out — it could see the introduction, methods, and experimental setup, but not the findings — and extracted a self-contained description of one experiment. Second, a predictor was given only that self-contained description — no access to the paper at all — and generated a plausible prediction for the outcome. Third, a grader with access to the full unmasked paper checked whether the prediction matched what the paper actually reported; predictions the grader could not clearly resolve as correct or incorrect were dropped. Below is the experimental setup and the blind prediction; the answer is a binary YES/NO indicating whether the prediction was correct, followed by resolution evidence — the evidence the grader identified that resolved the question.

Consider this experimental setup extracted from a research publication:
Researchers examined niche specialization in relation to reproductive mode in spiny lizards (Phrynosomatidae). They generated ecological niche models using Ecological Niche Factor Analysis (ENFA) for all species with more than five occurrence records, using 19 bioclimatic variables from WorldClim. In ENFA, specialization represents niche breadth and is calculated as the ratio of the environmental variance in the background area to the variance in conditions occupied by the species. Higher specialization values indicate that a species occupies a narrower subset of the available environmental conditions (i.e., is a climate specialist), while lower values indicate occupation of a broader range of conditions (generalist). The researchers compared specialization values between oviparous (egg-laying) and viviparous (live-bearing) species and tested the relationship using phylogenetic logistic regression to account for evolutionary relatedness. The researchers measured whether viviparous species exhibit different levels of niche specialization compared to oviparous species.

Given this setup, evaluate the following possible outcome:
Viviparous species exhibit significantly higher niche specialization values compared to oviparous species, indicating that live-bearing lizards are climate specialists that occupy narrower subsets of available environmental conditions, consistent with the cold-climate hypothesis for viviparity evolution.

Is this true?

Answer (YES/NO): NO